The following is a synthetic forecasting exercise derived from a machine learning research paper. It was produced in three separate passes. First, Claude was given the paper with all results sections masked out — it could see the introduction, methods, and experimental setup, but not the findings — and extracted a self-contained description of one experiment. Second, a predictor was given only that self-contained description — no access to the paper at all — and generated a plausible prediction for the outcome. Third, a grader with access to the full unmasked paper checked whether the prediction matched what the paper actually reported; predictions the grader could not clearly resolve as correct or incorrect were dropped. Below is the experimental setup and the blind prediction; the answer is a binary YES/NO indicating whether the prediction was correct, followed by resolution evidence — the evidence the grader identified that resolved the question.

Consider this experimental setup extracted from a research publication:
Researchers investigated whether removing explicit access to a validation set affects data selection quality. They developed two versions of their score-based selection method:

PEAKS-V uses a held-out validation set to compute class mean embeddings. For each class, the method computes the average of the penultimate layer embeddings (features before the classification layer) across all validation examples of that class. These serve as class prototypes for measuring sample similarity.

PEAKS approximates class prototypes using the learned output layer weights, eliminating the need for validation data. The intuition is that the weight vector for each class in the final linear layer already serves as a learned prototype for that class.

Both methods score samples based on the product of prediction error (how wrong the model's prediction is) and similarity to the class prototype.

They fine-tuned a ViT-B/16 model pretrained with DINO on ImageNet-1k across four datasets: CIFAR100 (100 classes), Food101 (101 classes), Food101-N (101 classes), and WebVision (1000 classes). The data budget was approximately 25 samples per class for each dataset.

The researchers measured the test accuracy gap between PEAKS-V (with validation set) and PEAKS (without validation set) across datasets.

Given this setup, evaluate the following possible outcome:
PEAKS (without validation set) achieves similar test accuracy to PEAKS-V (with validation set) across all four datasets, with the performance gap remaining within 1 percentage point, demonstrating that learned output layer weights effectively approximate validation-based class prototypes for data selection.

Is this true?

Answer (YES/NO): NO